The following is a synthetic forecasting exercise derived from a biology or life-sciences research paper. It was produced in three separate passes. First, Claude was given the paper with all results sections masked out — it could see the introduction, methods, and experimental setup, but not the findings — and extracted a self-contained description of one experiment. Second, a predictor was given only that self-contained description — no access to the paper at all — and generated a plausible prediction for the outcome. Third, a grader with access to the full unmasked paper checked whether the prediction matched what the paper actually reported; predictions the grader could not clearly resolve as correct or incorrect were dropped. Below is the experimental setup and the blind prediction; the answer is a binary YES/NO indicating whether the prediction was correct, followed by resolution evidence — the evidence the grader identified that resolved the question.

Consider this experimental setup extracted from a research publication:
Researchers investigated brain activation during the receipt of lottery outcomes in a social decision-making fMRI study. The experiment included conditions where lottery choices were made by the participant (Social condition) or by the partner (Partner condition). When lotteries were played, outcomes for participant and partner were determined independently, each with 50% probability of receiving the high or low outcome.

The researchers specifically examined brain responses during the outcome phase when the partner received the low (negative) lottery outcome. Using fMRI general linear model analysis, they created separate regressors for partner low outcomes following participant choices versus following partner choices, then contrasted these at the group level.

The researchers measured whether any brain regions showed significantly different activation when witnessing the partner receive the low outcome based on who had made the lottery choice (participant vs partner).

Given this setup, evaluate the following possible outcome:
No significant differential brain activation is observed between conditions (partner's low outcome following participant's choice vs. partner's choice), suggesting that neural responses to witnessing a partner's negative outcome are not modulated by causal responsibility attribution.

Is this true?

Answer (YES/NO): NO